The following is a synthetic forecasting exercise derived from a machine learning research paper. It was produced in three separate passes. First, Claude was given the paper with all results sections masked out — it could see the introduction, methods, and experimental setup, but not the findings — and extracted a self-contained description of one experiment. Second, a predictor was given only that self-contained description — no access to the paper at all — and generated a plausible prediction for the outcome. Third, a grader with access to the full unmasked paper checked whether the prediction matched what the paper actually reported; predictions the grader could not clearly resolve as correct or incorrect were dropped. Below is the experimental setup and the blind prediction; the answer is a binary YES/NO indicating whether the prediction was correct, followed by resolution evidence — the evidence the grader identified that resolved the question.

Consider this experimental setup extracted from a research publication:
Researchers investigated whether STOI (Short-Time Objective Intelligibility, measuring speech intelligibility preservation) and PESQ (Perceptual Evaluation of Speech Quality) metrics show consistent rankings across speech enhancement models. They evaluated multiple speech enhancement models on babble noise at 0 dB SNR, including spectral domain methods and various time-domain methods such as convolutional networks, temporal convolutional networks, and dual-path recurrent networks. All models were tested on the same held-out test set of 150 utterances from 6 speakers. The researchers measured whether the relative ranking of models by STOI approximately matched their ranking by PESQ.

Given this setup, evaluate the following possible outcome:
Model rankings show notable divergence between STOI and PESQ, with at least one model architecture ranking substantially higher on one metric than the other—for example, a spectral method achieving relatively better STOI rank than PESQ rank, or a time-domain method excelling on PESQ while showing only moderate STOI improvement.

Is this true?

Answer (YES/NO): NO